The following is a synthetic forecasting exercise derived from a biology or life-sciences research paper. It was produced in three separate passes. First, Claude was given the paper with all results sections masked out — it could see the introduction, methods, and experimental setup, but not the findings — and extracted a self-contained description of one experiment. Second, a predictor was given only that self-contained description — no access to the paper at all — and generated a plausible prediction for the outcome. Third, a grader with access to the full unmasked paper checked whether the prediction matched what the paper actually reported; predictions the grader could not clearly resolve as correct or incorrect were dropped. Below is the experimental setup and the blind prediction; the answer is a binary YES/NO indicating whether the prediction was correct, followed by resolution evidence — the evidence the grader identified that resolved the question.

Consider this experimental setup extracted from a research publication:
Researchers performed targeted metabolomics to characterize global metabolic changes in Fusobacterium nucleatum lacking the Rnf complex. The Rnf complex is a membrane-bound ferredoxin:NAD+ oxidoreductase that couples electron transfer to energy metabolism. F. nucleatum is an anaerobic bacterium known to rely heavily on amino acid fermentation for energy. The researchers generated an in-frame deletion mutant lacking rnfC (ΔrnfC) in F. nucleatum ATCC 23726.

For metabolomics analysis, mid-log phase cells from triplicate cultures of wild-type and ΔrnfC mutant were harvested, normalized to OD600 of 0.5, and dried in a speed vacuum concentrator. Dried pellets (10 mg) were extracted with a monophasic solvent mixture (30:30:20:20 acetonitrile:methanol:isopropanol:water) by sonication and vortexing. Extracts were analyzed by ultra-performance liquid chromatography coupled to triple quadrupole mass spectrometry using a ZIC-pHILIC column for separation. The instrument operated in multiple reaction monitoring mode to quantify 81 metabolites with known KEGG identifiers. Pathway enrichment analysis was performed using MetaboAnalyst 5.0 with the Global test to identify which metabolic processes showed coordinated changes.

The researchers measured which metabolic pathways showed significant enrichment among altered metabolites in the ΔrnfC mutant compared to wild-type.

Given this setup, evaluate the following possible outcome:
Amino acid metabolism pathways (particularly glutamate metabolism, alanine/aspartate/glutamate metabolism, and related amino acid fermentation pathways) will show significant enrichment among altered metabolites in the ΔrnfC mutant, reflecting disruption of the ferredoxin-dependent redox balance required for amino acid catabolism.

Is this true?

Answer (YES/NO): YES